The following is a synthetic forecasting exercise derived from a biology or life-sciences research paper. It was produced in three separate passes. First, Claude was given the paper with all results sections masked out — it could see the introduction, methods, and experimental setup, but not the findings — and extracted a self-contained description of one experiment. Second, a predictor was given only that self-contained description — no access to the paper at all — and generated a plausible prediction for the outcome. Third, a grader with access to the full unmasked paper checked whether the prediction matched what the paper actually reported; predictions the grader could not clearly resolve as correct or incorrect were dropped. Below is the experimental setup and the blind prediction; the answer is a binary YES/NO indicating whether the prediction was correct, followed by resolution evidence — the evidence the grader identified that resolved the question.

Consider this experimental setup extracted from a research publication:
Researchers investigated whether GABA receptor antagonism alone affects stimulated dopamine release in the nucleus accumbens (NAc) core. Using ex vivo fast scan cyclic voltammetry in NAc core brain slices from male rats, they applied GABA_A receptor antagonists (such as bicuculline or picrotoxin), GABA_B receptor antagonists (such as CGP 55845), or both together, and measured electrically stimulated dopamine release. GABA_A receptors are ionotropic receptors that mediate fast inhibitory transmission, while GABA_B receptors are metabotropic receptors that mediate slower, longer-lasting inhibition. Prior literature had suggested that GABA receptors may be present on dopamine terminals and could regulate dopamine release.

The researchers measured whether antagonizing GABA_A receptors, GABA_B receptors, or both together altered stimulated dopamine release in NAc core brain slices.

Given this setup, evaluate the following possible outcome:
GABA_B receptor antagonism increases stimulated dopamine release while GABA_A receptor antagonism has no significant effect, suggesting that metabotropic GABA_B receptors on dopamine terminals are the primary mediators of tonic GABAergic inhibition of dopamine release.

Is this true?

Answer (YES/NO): NO